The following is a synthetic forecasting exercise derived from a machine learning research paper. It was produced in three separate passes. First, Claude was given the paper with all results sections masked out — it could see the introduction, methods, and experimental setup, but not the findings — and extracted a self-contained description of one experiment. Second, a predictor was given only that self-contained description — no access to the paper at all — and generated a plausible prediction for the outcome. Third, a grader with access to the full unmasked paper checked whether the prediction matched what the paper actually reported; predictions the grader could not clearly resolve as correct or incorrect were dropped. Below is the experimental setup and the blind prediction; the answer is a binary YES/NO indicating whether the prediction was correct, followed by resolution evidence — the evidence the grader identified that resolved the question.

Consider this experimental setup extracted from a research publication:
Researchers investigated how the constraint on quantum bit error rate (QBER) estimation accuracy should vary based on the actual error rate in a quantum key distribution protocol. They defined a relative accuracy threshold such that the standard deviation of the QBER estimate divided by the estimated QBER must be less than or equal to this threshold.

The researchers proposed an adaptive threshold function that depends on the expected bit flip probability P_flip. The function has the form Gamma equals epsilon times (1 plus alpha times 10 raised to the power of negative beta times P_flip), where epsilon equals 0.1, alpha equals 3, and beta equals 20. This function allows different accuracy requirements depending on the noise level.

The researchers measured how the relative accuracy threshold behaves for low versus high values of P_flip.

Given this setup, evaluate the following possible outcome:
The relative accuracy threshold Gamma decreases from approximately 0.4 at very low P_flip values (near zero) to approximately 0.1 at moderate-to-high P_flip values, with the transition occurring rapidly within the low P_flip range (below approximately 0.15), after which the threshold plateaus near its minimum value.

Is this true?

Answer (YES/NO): YES